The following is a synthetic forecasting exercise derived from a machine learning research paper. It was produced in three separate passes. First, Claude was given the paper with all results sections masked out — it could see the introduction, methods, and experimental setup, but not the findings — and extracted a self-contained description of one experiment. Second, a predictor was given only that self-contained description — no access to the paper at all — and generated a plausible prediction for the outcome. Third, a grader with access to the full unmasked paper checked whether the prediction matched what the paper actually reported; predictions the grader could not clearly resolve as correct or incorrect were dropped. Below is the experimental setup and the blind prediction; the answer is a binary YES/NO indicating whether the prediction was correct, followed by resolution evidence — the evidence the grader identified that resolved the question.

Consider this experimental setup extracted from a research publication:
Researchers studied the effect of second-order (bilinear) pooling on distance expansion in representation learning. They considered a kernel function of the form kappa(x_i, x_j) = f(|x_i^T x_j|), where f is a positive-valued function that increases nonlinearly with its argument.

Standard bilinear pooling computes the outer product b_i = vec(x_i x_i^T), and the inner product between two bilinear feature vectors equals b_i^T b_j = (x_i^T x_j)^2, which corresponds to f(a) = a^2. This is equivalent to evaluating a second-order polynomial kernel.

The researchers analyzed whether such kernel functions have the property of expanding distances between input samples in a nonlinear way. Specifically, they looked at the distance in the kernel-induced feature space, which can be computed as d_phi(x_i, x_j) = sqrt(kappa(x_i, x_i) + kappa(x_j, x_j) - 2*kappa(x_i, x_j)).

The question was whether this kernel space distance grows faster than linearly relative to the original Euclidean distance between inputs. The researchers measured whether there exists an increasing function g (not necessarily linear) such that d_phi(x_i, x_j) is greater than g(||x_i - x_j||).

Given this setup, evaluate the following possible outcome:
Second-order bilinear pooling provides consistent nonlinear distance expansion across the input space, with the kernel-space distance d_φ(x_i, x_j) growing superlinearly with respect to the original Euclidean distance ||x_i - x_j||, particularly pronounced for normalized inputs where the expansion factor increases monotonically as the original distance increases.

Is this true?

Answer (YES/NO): NO